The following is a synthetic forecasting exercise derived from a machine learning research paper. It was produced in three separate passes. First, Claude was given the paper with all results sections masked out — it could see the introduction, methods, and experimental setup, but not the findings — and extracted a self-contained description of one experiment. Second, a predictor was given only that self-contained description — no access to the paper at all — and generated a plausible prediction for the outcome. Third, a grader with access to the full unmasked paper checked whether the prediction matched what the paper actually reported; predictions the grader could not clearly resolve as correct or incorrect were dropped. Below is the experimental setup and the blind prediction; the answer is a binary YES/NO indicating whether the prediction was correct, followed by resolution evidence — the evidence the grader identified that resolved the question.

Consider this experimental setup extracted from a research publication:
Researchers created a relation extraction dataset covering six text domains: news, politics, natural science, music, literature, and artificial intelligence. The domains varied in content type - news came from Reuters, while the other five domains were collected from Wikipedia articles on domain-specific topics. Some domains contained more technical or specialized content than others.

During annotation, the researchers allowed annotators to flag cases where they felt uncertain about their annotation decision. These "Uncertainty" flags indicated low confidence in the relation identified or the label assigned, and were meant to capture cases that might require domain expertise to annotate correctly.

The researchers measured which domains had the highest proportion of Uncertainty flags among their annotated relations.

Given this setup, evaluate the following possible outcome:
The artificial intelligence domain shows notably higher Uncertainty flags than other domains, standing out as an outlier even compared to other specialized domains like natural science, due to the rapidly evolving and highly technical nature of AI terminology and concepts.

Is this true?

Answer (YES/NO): NO